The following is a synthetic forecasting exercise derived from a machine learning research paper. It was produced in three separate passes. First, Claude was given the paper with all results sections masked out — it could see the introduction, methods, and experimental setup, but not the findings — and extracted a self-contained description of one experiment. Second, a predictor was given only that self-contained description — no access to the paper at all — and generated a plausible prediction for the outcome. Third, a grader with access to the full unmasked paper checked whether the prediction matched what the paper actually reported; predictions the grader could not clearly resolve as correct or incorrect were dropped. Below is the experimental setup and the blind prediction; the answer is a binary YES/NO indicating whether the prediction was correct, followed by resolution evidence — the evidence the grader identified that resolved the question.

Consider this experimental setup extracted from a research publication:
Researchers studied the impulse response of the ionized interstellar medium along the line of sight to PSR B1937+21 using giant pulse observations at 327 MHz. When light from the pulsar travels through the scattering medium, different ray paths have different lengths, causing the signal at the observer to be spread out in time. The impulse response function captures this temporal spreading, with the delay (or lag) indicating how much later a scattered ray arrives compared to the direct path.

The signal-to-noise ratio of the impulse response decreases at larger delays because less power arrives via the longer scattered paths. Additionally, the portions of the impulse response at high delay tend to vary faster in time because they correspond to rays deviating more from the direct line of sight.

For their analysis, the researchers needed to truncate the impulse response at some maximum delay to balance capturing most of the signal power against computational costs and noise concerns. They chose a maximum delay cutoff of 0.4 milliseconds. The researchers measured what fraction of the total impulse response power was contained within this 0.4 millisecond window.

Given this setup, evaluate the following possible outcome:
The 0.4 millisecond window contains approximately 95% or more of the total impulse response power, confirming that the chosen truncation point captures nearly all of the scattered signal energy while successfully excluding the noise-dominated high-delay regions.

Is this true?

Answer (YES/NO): NO